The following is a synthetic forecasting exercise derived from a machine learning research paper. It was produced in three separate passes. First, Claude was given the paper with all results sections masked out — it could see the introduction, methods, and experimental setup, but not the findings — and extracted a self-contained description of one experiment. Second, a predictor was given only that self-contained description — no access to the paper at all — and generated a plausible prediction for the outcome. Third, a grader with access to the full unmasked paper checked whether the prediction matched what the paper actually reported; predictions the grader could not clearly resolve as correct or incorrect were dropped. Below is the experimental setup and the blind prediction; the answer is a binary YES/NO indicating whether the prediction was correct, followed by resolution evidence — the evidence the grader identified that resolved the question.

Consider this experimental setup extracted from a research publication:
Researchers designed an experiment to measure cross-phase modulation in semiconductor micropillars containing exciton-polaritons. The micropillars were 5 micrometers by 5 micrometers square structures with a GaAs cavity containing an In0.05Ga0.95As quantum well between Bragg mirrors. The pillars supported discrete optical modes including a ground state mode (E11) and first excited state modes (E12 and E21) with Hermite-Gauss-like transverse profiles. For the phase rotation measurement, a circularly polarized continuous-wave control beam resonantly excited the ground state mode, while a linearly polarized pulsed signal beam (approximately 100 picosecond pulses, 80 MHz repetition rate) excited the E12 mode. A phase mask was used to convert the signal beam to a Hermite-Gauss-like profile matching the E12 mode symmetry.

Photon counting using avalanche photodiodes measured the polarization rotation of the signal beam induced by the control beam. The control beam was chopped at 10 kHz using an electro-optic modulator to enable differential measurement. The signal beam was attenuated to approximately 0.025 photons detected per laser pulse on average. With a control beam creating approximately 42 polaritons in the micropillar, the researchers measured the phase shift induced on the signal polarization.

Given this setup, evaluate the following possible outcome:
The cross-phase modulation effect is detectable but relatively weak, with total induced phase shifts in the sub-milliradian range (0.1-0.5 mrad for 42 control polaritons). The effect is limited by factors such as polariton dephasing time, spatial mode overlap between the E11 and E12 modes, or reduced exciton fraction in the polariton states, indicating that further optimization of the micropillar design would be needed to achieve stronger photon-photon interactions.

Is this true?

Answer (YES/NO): NO